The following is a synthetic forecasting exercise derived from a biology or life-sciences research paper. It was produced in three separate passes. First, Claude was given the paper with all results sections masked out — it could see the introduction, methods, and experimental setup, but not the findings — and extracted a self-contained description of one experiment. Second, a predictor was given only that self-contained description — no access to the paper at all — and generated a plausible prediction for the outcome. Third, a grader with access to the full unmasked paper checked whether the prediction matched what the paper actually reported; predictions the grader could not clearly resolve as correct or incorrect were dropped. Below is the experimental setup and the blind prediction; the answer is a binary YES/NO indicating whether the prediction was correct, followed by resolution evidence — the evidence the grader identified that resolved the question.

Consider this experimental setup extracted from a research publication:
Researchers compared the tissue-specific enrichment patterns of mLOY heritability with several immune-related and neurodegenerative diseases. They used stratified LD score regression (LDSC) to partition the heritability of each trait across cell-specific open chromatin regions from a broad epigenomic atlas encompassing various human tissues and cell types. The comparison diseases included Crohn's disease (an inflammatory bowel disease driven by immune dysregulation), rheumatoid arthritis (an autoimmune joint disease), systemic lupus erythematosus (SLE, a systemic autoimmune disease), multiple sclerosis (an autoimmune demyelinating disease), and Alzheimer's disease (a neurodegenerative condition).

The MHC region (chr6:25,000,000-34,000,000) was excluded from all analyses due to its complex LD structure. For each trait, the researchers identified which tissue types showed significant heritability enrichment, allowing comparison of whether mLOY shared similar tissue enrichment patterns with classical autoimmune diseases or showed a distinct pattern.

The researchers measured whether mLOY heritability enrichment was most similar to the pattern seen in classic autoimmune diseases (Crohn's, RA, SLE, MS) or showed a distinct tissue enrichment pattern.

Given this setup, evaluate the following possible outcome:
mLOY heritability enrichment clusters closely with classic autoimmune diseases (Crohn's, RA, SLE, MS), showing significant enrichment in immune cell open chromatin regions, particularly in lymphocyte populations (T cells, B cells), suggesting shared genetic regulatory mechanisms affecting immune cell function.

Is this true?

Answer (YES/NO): NO